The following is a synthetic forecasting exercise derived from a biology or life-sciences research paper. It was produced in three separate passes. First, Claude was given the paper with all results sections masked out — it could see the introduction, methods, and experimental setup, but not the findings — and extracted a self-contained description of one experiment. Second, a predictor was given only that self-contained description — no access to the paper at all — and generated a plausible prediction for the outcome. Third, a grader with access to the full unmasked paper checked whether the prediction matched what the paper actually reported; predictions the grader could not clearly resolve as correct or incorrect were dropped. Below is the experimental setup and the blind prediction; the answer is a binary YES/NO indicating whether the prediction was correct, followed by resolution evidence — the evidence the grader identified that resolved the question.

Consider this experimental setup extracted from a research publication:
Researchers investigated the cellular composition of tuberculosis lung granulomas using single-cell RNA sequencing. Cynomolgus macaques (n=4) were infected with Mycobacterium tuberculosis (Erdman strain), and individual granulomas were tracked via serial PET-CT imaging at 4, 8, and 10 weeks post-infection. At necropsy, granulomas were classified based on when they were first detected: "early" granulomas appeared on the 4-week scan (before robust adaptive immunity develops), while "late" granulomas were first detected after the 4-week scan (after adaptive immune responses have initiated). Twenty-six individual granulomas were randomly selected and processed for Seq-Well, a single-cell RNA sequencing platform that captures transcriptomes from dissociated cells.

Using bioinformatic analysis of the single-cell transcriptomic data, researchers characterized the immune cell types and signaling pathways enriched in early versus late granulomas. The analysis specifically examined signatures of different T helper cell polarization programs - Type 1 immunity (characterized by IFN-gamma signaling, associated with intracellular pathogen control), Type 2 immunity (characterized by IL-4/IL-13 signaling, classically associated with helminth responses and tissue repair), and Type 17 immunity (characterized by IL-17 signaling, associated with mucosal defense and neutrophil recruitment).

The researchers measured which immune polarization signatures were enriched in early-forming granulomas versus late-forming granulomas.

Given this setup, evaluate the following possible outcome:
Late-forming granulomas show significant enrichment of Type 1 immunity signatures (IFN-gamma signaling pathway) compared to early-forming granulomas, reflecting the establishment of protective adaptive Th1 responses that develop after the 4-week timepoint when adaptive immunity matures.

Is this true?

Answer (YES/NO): YES